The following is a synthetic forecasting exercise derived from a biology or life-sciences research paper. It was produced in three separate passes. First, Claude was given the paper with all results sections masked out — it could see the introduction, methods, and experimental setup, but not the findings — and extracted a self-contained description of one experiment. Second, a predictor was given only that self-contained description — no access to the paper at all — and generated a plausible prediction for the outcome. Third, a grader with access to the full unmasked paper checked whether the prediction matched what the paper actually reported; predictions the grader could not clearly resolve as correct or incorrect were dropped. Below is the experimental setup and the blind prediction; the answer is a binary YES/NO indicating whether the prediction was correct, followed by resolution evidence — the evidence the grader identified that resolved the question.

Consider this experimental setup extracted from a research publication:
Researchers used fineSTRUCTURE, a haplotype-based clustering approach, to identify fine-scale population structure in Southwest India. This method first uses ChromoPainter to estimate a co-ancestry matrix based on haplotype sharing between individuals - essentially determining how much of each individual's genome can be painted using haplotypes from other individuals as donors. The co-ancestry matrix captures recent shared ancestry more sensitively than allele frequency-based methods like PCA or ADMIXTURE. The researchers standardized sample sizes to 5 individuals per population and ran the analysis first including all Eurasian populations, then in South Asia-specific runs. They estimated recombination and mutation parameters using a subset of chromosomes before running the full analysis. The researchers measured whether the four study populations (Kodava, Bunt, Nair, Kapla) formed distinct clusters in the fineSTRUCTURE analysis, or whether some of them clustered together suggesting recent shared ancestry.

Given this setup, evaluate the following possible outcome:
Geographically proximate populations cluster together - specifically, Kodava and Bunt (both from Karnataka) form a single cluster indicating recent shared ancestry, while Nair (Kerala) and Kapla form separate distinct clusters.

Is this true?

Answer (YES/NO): NO